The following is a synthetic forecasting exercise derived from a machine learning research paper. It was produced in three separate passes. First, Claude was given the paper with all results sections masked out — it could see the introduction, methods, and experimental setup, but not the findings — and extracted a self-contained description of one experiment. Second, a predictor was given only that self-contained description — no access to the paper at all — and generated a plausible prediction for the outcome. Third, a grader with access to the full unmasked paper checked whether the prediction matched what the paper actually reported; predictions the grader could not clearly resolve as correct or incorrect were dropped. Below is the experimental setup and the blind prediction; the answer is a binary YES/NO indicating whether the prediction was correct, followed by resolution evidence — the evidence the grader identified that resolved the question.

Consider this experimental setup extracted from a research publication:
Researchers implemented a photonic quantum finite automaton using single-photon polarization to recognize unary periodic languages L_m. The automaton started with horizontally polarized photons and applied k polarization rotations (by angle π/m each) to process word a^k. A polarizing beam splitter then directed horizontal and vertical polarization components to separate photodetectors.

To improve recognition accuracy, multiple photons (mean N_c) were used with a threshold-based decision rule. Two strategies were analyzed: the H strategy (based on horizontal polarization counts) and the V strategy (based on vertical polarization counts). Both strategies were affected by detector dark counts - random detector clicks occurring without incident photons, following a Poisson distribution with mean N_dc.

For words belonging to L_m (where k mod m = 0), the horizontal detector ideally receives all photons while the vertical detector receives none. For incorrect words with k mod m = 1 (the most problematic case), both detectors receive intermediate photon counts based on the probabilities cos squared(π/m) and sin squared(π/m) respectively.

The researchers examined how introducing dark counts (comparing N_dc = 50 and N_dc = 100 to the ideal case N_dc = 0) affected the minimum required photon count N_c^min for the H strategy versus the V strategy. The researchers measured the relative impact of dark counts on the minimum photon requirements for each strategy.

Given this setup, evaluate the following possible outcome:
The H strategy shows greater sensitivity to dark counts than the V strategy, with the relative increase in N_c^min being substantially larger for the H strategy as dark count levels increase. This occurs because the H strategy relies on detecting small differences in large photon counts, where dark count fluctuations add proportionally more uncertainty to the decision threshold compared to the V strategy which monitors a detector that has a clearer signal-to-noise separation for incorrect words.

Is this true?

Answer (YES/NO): NO